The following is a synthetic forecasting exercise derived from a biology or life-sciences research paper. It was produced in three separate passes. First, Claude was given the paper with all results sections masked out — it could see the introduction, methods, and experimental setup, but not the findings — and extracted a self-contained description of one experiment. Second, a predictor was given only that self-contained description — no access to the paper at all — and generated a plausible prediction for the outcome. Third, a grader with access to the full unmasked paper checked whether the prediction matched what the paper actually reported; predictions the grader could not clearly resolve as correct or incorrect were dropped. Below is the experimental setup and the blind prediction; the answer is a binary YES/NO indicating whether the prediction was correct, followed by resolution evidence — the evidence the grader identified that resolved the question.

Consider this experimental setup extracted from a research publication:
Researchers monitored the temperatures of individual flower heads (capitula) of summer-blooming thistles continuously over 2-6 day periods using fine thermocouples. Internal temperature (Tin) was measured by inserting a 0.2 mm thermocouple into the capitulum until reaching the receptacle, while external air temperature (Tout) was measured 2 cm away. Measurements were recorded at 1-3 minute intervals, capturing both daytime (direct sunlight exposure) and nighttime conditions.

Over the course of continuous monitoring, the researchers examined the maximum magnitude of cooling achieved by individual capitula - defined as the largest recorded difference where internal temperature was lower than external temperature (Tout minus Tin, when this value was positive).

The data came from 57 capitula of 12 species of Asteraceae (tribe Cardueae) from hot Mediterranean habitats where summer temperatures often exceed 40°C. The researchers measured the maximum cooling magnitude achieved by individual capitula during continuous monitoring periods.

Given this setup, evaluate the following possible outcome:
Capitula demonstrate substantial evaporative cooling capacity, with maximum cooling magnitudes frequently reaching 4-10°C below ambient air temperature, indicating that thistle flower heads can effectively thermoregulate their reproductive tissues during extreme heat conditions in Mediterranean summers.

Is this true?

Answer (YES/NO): YES